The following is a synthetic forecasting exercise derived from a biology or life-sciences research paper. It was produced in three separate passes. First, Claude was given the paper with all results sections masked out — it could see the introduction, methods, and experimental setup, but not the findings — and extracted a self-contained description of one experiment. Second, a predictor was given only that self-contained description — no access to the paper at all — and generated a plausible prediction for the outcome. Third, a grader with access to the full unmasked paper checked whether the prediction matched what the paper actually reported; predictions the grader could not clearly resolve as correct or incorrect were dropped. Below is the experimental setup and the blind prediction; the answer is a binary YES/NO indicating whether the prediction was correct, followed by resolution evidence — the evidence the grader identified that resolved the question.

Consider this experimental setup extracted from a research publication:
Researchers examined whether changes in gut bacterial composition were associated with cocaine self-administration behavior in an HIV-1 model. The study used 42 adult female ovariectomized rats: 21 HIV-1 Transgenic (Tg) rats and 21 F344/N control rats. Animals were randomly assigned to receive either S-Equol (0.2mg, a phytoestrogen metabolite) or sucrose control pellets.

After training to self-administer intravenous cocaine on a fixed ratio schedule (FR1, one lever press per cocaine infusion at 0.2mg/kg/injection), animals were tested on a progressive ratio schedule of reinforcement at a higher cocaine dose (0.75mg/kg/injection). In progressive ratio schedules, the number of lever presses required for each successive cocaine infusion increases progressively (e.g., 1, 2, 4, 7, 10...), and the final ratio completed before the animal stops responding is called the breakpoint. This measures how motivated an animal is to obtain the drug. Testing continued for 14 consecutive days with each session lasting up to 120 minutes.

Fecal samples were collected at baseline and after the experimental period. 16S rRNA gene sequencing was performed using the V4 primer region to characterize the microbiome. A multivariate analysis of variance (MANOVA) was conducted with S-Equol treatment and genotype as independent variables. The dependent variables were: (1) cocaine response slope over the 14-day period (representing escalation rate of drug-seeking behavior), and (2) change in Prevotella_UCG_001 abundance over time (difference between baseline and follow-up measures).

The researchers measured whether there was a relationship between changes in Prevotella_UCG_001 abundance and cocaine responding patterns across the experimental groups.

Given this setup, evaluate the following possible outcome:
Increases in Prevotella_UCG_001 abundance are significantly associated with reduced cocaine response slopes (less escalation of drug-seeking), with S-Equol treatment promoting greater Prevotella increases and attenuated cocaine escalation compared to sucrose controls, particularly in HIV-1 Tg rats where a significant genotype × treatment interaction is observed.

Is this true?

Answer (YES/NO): NO